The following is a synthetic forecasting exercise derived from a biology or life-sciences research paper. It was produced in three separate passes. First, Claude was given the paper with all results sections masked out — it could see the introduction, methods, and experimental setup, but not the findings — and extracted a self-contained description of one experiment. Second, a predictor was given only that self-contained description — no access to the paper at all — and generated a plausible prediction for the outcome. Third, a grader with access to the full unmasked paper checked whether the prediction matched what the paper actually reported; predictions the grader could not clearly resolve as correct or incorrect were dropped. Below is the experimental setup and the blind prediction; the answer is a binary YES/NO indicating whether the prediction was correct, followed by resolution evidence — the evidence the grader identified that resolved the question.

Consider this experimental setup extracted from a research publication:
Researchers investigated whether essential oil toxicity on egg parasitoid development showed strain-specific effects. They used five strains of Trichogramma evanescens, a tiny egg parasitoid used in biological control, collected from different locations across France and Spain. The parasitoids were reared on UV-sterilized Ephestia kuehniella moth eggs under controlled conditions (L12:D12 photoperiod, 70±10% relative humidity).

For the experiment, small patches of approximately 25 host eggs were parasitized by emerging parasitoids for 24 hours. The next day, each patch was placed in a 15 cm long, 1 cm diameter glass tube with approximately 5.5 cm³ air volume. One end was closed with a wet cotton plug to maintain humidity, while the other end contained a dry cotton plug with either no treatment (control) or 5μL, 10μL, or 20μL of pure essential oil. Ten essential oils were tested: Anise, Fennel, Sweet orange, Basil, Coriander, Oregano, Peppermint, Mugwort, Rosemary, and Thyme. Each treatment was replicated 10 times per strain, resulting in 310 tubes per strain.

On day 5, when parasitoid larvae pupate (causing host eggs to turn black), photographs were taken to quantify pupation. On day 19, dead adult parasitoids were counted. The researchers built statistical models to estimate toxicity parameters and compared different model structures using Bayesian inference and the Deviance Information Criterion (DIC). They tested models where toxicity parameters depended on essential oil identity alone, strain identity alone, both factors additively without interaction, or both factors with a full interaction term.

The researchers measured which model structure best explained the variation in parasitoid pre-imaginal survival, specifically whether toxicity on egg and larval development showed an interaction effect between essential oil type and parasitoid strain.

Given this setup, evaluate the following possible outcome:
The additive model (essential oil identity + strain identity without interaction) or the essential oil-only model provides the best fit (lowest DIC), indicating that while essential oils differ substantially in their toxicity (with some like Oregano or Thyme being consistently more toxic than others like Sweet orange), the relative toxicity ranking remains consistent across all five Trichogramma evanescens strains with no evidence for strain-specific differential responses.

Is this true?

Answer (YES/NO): NO